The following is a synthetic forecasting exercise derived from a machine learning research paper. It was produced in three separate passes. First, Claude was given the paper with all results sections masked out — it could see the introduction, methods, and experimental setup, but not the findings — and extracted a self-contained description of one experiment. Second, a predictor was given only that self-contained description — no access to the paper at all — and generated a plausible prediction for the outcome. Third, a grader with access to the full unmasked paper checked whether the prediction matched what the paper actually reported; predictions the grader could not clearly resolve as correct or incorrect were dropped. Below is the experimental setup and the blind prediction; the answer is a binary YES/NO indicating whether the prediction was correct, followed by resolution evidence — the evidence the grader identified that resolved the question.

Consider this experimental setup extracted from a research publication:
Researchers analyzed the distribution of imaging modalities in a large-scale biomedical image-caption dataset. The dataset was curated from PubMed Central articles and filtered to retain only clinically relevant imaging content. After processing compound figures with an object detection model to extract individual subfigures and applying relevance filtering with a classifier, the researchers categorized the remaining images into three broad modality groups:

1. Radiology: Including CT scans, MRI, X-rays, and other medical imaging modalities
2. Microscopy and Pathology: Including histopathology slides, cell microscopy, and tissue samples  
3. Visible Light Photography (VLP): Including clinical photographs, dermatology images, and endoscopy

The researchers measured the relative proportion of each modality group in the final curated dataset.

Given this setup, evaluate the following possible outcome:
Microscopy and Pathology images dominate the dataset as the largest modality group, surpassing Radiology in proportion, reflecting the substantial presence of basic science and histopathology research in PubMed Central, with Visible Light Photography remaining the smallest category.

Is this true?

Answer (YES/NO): YES